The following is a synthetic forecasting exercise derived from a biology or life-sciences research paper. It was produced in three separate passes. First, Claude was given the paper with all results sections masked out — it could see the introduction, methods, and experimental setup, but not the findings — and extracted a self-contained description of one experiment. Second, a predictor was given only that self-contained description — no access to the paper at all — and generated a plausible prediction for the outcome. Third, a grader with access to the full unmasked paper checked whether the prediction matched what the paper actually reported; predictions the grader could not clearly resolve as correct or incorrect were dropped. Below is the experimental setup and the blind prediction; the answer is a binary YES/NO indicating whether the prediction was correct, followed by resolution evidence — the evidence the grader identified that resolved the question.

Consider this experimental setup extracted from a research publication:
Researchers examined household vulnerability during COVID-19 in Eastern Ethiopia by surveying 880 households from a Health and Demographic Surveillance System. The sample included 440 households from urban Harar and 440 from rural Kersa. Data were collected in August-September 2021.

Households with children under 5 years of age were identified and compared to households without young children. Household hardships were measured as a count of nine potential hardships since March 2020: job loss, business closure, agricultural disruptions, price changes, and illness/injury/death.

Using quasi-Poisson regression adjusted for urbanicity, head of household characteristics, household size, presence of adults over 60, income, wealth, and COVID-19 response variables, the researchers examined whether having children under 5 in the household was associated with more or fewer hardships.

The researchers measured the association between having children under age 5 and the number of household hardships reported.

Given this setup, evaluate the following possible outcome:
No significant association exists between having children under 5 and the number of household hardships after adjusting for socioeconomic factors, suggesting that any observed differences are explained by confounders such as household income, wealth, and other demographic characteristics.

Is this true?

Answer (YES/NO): YES